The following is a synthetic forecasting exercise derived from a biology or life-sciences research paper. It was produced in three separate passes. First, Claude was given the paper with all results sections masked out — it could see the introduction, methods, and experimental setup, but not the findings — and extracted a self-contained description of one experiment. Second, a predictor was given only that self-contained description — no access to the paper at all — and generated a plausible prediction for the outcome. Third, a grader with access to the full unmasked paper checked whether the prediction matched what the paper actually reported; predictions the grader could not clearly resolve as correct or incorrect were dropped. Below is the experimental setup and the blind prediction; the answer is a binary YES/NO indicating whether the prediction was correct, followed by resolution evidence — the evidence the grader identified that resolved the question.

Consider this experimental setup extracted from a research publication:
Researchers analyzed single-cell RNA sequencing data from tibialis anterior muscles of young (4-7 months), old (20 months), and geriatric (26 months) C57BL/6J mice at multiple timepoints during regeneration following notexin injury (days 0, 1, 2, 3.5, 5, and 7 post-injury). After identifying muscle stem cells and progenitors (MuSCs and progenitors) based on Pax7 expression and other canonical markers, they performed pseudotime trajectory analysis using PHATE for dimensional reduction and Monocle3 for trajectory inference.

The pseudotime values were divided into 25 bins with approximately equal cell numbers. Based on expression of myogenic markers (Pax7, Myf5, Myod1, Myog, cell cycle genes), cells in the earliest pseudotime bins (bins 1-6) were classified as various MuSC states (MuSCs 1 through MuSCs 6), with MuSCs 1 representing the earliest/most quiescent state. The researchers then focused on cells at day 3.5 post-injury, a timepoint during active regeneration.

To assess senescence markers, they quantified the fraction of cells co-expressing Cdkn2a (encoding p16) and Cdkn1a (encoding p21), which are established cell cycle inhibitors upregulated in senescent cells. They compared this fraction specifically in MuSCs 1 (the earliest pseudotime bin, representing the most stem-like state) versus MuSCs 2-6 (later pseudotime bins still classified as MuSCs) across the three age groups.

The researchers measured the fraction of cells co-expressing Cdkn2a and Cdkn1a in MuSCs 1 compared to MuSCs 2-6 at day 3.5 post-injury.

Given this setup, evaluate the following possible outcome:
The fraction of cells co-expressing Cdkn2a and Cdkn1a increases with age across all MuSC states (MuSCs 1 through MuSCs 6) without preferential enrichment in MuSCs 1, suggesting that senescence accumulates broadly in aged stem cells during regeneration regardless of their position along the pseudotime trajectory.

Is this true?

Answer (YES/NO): NO